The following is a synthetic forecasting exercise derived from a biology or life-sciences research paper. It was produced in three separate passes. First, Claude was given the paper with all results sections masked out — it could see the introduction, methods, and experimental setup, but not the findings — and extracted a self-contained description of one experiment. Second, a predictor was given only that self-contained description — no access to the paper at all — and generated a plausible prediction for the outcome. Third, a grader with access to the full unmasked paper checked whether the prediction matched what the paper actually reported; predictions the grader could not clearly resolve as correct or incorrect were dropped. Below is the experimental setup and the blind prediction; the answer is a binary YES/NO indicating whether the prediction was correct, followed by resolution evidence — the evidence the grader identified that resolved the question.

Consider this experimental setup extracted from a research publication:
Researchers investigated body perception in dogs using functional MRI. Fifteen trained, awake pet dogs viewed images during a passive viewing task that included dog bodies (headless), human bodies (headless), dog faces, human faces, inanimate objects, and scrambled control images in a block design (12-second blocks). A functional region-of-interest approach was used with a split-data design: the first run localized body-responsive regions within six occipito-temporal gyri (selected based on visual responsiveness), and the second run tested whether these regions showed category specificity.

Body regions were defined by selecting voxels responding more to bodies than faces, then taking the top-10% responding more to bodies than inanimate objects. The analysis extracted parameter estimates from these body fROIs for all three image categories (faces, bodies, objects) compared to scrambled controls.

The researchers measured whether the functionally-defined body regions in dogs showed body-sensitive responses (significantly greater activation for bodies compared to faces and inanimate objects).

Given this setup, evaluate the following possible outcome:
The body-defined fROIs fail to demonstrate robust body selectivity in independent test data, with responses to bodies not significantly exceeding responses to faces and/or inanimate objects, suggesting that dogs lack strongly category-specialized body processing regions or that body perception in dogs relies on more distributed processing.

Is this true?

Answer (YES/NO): NO